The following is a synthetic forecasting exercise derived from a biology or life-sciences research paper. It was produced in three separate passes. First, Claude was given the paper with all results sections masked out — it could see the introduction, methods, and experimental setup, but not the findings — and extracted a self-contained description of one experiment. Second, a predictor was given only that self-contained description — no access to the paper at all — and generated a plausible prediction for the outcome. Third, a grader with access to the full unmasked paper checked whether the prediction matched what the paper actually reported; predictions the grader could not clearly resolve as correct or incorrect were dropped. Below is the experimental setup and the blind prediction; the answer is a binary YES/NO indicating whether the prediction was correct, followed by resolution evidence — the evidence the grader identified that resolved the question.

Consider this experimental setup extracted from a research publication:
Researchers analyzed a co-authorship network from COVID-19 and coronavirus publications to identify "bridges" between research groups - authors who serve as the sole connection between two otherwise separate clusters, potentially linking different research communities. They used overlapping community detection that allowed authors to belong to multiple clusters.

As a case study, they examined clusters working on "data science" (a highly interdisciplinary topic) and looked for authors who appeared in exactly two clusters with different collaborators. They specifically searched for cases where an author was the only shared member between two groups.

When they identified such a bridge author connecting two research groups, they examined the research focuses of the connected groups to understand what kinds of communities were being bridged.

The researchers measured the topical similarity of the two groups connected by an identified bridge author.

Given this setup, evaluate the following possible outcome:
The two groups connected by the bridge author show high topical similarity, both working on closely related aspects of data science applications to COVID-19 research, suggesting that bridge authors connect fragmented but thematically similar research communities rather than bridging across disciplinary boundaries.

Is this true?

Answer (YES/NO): NO